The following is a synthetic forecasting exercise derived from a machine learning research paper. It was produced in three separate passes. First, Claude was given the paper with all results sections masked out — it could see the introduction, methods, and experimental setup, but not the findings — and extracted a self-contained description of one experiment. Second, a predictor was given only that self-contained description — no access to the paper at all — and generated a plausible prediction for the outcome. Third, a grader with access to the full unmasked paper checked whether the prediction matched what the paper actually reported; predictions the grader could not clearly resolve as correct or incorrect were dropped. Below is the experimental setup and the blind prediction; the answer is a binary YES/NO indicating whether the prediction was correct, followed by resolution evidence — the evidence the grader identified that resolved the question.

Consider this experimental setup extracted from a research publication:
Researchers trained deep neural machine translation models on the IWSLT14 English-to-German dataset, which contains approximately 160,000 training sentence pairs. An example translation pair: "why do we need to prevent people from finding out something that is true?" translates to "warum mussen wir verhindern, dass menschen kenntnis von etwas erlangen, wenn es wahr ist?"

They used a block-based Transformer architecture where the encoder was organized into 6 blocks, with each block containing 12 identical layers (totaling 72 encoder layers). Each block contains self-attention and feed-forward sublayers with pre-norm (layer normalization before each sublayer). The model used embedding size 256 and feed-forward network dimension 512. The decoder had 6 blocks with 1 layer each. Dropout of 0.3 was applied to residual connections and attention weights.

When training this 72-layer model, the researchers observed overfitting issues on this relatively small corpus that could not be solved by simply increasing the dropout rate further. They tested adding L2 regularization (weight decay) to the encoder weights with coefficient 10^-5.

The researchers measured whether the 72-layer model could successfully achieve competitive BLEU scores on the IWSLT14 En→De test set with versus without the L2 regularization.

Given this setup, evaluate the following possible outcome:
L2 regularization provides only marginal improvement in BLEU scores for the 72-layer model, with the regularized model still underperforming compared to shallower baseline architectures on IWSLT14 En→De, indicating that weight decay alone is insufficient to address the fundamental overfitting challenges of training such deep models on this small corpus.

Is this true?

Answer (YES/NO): NO